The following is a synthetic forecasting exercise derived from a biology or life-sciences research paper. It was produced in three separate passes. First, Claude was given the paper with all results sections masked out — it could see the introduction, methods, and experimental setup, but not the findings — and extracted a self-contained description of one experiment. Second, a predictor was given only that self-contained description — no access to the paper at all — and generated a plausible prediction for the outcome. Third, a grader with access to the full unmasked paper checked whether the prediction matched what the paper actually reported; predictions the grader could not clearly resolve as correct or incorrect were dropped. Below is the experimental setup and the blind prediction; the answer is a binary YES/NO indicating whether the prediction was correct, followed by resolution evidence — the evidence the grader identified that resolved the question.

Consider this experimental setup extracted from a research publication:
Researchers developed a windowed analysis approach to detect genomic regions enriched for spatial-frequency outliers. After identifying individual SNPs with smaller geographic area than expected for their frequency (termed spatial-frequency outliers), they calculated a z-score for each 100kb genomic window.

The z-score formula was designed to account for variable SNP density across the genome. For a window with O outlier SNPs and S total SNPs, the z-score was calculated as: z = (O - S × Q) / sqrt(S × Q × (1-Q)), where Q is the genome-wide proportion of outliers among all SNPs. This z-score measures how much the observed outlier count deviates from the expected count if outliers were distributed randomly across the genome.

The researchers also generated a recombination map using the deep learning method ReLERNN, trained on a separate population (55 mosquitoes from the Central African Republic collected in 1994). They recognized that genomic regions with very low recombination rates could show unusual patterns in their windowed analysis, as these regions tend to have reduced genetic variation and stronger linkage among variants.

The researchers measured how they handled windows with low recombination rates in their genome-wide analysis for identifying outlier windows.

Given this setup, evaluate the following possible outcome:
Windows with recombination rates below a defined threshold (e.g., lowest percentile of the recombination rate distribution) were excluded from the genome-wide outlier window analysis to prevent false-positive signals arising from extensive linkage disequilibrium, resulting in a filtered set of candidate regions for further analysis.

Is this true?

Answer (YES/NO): YES